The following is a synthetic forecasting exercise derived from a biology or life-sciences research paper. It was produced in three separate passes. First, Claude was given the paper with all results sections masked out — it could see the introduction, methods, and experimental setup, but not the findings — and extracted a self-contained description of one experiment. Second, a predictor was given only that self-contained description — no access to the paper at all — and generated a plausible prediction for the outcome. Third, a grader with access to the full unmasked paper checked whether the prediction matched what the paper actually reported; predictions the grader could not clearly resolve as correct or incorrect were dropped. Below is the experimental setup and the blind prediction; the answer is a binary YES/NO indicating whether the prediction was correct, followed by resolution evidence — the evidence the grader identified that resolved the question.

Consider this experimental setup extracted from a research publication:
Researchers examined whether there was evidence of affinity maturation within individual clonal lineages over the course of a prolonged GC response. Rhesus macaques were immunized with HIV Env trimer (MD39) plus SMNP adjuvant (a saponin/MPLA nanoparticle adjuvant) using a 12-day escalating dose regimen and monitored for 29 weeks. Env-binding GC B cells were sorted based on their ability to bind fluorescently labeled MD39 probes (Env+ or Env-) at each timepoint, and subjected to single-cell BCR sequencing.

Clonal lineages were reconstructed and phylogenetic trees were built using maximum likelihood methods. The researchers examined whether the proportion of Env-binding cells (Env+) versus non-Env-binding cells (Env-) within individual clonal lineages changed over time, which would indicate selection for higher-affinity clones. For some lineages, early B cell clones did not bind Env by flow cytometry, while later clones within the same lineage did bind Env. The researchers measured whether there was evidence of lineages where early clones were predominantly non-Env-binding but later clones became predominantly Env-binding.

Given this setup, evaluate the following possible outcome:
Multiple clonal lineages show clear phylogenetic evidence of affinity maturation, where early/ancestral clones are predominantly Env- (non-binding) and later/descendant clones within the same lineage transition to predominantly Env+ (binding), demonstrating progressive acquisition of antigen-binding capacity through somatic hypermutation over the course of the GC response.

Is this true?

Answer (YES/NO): YES